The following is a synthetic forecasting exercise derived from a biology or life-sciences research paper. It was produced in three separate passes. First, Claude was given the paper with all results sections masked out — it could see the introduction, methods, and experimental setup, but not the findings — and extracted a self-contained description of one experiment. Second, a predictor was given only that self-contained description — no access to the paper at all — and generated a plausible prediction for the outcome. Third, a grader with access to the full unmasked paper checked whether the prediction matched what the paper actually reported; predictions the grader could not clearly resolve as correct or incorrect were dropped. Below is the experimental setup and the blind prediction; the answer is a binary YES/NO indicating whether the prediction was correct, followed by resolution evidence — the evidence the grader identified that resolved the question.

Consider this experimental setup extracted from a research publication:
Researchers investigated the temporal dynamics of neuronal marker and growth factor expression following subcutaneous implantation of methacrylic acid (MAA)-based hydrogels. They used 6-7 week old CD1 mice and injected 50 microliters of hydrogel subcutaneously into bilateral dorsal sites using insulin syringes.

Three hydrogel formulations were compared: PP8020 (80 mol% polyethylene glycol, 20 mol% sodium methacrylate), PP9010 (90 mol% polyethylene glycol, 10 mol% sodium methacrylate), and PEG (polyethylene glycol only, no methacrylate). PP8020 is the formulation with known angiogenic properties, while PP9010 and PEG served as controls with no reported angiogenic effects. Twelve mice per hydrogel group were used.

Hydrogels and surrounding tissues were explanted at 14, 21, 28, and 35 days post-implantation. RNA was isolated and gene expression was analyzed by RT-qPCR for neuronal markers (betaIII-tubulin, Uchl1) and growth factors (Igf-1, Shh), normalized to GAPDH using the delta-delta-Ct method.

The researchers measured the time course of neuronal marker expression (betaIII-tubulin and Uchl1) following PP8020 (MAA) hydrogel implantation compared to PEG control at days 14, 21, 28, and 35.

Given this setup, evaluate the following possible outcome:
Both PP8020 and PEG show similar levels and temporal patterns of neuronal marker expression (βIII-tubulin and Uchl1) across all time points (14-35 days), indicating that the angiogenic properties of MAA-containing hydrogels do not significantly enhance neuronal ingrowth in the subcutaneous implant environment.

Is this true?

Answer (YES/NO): NO